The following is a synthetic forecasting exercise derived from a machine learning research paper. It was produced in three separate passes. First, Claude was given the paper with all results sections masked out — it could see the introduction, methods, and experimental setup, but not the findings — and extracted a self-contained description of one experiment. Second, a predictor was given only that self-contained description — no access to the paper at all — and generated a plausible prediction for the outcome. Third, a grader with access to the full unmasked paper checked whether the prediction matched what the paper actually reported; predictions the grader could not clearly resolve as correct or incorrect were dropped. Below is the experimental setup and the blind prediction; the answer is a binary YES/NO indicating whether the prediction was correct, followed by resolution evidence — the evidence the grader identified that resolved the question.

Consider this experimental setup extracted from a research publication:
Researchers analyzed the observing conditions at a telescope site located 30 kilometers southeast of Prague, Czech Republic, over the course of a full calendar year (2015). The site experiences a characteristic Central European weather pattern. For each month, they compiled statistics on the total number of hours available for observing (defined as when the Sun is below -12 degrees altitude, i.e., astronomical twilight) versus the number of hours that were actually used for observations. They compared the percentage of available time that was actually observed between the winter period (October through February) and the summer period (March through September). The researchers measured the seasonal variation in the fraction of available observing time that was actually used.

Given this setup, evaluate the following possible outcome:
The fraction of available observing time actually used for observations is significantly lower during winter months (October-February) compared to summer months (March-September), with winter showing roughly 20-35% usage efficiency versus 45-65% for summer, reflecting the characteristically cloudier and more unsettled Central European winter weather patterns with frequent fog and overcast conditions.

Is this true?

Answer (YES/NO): NO